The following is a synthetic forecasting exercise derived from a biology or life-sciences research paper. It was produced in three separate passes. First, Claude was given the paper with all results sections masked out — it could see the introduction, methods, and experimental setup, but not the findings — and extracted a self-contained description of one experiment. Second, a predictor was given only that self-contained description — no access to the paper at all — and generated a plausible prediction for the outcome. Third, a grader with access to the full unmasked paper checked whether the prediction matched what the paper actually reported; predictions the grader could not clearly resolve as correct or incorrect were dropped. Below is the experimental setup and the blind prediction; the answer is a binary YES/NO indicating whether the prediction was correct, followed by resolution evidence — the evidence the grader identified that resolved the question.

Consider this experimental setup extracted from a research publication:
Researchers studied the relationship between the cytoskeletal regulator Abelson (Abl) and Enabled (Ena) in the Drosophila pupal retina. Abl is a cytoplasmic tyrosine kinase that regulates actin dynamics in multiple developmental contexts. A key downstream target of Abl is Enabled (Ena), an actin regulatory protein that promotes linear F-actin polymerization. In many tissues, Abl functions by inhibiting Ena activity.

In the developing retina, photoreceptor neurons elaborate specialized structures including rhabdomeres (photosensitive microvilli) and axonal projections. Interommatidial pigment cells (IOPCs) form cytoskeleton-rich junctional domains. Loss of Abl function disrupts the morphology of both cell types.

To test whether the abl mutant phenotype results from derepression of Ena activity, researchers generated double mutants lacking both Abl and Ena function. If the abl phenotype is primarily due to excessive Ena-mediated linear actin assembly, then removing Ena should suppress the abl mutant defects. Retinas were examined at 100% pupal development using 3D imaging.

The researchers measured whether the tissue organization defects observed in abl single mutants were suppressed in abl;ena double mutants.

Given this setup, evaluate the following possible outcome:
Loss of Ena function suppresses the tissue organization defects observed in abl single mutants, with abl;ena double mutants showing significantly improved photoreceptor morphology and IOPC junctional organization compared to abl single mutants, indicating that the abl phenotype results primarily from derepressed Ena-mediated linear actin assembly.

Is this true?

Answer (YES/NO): NO